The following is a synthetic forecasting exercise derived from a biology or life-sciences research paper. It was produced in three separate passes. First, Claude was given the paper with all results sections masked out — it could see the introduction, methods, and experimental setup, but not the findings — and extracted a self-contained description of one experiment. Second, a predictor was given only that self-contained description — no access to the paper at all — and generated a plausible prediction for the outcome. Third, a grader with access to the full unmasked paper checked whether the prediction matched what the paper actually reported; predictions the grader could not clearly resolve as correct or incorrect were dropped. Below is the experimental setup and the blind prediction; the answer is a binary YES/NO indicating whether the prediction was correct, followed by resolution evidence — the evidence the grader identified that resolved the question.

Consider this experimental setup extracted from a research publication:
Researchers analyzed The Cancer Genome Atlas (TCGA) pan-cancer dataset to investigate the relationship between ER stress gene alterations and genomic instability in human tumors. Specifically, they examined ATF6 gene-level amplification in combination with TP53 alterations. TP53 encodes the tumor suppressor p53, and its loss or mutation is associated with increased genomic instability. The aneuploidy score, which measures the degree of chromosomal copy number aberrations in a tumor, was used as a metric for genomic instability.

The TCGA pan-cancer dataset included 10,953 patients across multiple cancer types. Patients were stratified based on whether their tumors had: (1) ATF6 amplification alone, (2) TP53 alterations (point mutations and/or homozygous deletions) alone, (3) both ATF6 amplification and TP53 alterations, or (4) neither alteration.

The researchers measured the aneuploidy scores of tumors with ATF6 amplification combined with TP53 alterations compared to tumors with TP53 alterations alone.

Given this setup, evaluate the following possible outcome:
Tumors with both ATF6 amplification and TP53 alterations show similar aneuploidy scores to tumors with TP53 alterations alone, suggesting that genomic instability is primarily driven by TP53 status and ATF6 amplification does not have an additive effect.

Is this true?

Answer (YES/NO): NO